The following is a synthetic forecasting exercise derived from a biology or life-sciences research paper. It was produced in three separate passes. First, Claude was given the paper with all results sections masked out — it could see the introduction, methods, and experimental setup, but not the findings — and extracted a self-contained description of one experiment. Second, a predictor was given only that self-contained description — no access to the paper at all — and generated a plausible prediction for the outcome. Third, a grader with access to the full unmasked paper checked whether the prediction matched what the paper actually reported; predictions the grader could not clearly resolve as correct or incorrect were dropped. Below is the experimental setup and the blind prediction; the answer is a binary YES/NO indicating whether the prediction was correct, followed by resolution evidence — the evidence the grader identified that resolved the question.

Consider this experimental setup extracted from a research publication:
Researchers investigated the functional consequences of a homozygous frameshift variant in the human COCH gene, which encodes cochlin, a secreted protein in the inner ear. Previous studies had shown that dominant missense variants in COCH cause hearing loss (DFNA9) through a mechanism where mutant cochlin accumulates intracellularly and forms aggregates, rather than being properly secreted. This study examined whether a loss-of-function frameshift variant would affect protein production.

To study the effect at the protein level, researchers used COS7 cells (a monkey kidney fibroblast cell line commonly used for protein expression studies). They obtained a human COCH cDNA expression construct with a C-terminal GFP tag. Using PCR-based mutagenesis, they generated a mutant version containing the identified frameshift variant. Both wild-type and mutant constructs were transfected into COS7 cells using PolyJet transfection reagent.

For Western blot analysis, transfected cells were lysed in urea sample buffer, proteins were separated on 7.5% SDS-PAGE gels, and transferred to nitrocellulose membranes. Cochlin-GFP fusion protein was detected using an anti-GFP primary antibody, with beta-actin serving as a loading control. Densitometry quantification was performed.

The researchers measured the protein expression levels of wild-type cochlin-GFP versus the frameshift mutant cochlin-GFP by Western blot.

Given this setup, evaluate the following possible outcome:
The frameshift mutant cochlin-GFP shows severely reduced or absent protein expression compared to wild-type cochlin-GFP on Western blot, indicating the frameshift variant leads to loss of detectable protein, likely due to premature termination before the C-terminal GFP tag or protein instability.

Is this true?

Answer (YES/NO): YES